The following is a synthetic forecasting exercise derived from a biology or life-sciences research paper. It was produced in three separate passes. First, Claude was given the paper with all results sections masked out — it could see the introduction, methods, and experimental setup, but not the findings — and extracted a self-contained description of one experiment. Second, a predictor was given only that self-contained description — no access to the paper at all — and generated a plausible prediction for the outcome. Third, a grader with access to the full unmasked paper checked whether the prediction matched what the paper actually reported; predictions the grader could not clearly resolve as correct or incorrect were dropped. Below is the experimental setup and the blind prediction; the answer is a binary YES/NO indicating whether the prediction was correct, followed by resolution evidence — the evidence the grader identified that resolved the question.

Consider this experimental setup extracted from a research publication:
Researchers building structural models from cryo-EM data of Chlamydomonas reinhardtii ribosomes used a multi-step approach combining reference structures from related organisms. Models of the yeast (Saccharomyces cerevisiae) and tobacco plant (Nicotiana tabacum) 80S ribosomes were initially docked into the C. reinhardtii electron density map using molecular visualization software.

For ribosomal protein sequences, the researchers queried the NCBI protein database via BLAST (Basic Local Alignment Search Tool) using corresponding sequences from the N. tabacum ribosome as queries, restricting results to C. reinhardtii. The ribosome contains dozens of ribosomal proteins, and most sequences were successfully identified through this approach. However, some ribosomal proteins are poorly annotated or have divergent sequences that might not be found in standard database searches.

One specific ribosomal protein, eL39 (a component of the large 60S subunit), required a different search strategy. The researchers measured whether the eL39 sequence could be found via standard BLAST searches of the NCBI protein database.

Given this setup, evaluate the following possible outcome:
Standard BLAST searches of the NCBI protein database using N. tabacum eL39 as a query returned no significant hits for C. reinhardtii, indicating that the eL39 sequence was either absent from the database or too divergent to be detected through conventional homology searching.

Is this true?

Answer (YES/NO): YES